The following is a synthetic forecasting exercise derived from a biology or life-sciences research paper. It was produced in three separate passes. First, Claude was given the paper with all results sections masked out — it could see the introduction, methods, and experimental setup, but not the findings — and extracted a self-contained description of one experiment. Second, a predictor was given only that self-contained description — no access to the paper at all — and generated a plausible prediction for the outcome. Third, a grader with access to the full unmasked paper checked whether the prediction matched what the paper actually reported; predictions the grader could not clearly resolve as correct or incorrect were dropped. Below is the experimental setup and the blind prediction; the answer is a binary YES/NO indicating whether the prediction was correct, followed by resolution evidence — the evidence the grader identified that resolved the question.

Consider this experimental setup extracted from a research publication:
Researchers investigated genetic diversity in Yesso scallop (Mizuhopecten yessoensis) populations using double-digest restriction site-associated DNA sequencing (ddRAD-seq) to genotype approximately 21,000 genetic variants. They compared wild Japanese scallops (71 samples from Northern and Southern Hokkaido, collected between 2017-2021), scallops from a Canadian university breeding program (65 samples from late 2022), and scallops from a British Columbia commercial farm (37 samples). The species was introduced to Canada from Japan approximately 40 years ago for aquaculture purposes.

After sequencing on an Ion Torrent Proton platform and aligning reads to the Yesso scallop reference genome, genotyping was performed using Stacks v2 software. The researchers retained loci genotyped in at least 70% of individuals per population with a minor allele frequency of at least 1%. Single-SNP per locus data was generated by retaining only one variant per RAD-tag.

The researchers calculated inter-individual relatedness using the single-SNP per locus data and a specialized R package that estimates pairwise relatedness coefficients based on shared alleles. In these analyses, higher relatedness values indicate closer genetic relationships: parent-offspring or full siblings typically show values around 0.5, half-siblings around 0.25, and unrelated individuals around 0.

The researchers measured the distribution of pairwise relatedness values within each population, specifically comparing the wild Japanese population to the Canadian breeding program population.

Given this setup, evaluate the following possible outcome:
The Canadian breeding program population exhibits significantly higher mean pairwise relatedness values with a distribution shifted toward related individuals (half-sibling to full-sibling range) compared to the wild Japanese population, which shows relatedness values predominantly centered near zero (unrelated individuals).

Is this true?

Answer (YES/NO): YES